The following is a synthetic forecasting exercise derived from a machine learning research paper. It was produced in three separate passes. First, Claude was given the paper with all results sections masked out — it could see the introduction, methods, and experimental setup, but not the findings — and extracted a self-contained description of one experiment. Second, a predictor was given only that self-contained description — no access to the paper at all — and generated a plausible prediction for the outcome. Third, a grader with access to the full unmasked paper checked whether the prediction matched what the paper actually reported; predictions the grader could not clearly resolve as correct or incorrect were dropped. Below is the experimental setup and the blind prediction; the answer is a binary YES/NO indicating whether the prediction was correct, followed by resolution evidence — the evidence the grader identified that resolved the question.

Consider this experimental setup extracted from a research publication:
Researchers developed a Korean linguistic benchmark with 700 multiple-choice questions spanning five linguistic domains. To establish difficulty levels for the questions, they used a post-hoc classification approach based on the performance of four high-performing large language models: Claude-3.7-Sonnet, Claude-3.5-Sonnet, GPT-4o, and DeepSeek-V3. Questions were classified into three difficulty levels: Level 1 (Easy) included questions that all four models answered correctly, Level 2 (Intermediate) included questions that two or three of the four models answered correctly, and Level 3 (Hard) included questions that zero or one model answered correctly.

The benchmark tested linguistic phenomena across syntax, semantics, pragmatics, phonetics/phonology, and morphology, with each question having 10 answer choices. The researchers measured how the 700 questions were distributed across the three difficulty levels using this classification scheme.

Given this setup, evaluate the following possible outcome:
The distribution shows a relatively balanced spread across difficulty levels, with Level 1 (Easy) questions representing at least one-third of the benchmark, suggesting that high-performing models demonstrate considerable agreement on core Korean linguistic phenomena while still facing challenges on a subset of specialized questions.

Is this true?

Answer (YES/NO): NO